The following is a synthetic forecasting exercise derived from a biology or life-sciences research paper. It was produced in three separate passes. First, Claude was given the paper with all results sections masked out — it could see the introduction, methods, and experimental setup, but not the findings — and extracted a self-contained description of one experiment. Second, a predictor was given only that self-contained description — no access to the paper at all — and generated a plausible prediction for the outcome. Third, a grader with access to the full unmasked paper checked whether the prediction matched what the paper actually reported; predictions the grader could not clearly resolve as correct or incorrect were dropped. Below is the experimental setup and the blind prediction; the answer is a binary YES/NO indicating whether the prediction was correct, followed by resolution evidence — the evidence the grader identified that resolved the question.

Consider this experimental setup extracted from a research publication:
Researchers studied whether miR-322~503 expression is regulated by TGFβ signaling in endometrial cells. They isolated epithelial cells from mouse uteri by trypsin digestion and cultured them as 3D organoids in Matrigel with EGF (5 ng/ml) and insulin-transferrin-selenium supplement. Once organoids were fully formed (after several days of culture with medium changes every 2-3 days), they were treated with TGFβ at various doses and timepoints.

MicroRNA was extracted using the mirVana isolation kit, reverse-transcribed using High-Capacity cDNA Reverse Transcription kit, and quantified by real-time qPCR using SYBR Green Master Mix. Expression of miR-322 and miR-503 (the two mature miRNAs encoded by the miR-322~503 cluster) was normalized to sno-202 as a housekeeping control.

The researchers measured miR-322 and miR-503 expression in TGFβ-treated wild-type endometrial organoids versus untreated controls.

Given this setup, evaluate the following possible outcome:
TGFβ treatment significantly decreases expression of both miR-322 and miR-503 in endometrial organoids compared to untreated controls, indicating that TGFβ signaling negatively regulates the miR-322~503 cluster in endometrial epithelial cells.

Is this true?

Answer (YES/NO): NO